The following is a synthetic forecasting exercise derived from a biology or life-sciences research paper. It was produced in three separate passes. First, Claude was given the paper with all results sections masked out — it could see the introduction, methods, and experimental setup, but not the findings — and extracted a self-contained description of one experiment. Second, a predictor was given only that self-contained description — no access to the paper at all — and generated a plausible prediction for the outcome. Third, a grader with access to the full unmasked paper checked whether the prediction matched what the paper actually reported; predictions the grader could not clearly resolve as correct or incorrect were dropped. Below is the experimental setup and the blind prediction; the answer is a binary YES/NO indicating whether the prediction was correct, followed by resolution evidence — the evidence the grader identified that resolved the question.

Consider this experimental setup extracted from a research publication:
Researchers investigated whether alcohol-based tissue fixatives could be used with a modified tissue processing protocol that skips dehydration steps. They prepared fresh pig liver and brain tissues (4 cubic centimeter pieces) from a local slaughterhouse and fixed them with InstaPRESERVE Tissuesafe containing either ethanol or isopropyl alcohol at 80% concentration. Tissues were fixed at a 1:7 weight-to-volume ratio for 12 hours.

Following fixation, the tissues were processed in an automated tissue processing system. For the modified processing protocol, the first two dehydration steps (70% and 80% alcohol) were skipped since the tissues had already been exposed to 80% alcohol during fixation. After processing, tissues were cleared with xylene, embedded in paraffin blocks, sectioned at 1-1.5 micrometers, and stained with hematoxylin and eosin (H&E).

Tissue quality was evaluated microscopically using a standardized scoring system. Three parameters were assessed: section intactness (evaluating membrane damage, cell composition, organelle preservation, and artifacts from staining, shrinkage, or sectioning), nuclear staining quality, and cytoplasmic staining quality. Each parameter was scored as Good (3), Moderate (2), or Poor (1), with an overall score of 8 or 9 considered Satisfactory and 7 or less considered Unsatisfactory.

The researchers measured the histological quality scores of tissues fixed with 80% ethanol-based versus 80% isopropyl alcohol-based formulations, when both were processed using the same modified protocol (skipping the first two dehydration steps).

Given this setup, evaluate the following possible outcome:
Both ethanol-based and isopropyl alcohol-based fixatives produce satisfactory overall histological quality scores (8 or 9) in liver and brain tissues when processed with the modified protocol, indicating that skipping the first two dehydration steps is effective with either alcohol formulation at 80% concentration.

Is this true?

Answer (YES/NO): YES